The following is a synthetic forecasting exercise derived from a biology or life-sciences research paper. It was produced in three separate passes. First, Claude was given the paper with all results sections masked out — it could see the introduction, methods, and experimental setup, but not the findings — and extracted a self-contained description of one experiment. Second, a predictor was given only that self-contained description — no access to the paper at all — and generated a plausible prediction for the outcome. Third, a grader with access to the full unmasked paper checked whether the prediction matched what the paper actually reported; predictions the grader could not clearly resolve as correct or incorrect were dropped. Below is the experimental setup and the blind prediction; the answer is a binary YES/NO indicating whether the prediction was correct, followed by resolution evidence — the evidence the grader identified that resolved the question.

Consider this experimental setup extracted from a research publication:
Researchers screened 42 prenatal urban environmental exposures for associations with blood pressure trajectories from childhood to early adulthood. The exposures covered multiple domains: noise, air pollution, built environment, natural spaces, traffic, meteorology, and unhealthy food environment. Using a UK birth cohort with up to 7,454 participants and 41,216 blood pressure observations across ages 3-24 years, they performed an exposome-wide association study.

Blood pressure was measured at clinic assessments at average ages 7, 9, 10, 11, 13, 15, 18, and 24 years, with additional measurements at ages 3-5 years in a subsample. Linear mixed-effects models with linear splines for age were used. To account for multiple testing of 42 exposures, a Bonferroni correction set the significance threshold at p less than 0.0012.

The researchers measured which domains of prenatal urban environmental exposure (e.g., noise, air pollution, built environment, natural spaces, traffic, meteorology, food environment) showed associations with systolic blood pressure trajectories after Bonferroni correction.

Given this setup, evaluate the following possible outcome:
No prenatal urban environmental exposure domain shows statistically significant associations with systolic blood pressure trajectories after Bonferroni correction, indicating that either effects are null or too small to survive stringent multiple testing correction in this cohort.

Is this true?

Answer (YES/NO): NO